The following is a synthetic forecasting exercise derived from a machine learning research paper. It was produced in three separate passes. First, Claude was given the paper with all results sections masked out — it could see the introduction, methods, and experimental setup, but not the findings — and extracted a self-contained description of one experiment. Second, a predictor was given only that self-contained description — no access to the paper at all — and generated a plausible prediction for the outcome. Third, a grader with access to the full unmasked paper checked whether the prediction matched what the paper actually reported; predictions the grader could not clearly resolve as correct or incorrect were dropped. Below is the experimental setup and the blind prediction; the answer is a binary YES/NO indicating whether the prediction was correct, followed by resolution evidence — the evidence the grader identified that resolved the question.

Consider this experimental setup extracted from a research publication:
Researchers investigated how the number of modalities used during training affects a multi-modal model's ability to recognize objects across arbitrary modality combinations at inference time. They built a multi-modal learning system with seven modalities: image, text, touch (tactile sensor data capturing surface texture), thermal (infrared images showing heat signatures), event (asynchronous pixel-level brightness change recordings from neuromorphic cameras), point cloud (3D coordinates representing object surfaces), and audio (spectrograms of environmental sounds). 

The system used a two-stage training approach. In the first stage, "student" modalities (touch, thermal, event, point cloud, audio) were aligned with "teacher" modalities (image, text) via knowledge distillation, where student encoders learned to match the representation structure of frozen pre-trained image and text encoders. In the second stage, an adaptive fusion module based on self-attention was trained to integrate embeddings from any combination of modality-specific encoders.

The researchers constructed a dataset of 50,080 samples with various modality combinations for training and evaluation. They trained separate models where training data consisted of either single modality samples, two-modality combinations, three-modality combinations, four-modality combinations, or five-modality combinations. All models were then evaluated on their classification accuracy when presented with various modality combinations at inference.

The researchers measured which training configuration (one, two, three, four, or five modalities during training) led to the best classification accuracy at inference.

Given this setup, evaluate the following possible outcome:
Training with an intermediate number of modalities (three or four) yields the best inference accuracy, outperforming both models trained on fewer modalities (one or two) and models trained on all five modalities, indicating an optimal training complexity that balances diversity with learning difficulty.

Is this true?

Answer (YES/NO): YES